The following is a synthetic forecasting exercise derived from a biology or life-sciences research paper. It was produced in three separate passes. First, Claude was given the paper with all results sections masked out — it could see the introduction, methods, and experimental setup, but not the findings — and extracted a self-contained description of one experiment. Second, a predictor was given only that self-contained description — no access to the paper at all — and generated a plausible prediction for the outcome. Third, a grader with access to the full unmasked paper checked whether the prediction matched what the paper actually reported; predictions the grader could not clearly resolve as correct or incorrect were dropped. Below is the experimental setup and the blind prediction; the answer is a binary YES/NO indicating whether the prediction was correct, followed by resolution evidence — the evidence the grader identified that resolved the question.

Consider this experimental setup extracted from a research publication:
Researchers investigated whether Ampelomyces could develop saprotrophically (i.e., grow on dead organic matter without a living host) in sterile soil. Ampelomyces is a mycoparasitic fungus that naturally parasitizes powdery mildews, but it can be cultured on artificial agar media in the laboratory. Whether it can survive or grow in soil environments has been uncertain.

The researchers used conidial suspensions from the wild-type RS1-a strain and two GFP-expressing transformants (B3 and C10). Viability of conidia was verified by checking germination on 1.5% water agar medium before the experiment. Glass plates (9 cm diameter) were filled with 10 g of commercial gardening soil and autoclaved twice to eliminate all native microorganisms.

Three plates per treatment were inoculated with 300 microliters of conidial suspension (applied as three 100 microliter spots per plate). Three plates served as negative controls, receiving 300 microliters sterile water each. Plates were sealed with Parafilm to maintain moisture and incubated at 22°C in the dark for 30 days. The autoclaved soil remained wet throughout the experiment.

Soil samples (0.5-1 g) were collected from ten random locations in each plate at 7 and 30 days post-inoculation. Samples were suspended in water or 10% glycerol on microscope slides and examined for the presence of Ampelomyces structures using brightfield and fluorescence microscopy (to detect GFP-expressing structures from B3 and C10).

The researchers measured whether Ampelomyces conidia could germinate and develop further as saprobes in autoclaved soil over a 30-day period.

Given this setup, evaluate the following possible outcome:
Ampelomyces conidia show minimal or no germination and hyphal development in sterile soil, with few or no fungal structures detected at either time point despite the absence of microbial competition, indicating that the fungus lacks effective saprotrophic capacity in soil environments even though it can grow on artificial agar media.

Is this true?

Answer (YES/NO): NO